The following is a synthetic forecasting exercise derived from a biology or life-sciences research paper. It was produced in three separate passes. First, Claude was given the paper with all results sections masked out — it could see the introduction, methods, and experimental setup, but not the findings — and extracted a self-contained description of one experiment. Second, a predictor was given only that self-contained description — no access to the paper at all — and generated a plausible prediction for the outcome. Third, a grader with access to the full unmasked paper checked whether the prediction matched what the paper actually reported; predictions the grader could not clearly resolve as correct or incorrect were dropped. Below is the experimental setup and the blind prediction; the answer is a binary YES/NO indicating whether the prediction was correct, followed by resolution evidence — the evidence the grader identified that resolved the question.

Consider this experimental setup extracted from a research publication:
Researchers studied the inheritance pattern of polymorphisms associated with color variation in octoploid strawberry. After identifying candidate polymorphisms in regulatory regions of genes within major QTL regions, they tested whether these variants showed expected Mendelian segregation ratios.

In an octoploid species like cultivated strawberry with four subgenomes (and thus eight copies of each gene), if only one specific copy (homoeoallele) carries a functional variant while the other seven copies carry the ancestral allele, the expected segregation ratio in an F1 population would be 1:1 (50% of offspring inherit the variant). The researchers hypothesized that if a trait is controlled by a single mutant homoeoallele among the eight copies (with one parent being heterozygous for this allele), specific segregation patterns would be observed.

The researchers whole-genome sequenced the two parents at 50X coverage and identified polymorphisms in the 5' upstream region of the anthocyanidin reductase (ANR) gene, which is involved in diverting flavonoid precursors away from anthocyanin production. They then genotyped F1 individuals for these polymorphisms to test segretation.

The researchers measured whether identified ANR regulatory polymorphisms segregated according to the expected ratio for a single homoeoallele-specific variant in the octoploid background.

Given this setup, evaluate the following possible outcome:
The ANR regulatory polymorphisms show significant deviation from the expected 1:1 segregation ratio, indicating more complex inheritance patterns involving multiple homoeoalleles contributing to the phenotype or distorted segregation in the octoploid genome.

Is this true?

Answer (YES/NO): NO